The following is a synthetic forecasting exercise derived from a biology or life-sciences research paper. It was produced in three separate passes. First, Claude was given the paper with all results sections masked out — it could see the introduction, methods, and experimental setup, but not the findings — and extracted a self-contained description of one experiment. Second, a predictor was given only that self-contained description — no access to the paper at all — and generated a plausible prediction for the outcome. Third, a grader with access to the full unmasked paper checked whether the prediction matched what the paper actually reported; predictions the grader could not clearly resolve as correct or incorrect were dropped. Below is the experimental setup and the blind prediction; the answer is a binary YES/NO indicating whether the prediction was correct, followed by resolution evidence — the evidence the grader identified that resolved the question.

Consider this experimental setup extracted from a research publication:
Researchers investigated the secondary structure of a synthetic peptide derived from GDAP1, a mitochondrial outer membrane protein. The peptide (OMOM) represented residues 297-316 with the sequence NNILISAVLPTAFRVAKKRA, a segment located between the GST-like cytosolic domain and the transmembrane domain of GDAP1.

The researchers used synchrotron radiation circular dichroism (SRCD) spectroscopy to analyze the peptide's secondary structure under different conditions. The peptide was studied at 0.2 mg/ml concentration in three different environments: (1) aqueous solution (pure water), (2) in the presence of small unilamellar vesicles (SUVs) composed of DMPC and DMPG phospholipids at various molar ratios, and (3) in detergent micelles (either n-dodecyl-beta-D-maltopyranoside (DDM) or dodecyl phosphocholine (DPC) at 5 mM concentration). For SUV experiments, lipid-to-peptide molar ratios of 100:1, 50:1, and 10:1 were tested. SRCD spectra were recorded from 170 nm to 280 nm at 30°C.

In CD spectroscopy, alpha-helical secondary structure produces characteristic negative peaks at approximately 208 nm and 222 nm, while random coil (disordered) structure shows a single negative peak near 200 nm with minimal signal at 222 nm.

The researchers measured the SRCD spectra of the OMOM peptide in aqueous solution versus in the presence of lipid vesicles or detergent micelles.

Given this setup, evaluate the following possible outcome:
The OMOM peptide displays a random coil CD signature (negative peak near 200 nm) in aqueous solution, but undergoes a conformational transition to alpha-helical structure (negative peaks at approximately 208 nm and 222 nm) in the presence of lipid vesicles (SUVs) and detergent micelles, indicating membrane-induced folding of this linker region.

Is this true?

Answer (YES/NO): NO